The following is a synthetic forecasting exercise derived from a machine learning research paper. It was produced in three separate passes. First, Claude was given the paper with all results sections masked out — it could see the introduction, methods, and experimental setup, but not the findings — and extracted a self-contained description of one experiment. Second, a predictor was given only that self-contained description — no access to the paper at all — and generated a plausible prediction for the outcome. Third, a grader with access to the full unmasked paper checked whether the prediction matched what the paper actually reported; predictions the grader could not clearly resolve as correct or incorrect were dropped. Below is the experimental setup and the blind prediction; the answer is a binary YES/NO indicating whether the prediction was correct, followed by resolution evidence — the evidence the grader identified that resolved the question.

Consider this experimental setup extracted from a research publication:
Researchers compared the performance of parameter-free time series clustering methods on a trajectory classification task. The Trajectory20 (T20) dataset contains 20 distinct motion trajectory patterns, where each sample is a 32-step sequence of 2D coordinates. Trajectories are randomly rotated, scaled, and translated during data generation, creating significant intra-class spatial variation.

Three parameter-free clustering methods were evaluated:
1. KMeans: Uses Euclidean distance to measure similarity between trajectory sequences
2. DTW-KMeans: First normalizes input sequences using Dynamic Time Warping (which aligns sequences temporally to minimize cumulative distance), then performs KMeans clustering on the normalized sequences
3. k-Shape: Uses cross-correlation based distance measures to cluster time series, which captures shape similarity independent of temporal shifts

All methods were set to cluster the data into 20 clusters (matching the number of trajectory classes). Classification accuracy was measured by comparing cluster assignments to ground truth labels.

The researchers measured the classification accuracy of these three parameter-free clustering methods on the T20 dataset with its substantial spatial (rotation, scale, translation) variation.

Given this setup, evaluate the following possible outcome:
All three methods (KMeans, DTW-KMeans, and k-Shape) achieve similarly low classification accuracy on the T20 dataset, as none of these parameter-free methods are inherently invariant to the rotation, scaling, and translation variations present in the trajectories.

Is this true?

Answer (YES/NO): YES